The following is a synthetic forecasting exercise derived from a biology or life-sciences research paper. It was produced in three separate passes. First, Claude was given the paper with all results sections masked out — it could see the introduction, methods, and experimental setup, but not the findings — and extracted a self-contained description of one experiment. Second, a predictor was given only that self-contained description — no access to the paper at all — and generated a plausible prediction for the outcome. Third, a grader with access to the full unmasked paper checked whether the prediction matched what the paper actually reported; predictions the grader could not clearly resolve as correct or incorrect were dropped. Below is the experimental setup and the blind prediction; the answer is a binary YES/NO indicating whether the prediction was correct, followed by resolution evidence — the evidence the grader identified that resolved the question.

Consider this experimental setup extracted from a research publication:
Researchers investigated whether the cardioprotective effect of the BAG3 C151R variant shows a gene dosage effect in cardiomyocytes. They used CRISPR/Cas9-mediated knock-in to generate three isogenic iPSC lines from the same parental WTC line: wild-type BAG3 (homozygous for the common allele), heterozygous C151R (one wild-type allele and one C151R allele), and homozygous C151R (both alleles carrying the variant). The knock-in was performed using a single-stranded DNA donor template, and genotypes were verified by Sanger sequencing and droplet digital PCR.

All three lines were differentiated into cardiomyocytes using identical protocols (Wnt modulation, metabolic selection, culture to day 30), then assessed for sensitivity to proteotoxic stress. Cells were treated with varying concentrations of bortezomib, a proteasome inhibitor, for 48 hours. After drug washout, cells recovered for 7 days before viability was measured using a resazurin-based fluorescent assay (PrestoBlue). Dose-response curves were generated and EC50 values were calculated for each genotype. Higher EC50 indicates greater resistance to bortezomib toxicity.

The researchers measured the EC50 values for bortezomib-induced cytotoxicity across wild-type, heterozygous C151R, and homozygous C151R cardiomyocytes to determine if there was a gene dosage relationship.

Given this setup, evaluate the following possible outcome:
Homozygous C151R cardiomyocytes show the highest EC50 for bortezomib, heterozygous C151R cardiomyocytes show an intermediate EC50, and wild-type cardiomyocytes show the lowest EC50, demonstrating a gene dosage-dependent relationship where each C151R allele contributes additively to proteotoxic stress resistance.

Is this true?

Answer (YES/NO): YES